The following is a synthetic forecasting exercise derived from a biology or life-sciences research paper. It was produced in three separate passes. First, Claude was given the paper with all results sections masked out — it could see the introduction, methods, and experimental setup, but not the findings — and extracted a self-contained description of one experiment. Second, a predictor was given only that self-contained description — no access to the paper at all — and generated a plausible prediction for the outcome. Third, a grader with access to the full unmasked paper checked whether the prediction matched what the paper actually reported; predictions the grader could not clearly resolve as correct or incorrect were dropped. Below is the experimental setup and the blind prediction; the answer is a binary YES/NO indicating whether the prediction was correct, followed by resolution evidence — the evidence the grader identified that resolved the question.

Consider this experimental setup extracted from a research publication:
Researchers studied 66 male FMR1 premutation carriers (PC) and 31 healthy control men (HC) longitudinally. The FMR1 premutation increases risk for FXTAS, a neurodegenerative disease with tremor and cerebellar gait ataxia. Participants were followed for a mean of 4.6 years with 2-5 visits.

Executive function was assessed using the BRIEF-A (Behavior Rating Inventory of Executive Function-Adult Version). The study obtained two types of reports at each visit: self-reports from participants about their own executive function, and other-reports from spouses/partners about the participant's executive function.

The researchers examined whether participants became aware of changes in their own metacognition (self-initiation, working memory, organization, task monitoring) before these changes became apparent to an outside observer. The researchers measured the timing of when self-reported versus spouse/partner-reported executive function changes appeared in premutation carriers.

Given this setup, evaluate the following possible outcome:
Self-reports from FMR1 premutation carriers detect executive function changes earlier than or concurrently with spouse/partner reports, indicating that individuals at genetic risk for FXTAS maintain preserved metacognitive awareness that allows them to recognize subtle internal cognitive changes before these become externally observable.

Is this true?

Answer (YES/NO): YES